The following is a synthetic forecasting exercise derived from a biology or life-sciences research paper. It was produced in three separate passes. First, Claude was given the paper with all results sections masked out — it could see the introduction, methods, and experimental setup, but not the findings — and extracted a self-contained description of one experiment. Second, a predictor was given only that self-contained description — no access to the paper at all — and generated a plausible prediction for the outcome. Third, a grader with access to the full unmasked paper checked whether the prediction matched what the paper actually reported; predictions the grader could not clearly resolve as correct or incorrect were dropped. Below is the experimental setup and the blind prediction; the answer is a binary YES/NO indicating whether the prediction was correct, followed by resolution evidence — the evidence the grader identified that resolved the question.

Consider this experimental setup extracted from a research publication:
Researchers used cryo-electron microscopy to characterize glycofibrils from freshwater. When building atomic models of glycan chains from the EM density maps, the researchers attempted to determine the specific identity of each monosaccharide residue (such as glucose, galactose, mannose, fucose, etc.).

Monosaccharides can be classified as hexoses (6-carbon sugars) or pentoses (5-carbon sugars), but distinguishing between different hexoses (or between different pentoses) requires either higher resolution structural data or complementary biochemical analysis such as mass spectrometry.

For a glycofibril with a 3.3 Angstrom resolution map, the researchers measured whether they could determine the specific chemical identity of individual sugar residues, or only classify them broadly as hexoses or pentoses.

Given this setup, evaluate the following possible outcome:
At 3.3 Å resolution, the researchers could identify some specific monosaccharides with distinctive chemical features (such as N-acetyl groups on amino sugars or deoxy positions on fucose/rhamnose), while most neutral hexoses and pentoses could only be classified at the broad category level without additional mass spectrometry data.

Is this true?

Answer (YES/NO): NO